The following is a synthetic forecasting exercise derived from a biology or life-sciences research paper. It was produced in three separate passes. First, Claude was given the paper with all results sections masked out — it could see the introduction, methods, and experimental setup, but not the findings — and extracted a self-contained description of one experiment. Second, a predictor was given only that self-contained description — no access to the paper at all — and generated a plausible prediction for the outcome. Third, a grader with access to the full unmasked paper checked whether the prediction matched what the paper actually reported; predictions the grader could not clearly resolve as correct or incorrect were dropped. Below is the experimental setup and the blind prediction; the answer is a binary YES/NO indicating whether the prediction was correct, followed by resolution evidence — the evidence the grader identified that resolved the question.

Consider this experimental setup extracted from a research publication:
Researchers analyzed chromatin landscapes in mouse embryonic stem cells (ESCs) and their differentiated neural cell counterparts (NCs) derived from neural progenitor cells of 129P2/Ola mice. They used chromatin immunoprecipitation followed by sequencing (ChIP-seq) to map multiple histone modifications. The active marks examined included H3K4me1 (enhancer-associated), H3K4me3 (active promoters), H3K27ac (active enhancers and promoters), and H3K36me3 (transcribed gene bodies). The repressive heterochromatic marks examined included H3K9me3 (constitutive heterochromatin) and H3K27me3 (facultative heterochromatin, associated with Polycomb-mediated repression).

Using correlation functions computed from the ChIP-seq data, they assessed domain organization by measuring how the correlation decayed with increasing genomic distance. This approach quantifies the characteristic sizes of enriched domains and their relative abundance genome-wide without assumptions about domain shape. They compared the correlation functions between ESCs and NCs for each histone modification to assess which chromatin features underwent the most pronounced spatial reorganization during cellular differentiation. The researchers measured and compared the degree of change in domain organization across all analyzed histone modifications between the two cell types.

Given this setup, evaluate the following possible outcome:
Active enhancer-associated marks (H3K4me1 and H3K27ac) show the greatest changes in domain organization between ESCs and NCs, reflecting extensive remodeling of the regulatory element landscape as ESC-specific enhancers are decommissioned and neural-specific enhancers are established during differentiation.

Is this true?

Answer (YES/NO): NO